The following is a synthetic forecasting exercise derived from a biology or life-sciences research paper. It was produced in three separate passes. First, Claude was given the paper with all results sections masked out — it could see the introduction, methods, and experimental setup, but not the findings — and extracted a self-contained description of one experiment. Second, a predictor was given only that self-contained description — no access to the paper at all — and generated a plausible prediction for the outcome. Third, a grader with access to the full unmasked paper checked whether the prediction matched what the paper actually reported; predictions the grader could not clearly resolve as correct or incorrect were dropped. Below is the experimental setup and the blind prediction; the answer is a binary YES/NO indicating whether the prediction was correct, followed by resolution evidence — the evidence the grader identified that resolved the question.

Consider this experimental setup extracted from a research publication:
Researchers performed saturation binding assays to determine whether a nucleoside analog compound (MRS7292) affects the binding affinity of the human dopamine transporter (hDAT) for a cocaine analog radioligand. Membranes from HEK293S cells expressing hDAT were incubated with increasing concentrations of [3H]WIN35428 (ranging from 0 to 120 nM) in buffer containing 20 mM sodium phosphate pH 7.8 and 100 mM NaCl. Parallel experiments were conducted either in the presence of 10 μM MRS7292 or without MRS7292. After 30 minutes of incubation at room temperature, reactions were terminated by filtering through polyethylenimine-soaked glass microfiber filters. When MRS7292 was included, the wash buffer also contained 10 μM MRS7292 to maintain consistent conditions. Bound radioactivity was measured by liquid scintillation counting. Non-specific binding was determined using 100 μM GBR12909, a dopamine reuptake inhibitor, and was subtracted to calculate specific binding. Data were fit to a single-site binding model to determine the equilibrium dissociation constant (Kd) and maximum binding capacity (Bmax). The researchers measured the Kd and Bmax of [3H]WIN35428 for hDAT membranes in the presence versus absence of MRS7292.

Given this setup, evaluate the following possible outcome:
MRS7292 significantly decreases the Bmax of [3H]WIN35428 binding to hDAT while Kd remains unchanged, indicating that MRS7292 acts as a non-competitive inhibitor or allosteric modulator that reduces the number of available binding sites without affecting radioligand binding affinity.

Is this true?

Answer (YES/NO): NO